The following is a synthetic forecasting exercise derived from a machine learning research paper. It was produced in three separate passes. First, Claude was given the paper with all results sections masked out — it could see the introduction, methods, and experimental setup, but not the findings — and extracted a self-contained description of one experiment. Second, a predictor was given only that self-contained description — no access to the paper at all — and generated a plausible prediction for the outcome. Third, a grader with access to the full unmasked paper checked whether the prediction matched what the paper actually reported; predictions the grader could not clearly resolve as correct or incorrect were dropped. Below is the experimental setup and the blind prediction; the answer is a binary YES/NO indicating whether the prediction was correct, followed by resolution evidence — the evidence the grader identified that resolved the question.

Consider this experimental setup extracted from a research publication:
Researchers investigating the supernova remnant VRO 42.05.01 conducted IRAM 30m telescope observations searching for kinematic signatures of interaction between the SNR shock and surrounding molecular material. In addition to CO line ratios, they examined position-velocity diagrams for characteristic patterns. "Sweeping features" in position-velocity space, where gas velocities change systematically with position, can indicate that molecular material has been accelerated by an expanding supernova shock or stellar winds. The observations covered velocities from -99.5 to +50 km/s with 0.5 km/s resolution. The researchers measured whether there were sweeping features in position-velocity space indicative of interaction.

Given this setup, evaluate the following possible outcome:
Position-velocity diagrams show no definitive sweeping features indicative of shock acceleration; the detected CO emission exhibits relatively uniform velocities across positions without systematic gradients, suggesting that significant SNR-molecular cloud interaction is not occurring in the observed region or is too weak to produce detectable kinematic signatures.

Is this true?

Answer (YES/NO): NO